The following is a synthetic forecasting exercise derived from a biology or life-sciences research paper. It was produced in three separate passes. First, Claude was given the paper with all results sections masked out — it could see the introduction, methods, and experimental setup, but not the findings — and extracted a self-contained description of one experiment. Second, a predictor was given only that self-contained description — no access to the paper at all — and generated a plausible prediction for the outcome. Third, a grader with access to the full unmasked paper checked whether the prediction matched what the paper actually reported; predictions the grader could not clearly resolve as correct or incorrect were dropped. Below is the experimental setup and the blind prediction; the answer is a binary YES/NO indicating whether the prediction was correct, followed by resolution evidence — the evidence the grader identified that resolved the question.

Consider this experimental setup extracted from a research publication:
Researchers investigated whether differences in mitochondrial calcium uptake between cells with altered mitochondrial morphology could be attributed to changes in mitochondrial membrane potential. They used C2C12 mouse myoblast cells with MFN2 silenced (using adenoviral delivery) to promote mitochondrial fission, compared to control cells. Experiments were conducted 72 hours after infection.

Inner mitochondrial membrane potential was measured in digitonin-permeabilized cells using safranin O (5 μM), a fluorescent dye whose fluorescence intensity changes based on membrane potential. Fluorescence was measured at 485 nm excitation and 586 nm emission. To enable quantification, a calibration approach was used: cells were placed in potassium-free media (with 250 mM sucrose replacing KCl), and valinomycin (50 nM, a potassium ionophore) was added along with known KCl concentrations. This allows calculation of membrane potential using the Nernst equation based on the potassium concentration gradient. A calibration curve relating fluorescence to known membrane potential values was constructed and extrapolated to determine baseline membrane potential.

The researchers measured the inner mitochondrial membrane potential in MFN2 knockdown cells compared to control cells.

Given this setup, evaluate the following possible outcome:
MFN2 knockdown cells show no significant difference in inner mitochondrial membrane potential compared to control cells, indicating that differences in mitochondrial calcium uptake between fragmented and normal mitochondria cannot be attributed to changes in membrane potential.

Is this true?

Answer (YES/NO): NO